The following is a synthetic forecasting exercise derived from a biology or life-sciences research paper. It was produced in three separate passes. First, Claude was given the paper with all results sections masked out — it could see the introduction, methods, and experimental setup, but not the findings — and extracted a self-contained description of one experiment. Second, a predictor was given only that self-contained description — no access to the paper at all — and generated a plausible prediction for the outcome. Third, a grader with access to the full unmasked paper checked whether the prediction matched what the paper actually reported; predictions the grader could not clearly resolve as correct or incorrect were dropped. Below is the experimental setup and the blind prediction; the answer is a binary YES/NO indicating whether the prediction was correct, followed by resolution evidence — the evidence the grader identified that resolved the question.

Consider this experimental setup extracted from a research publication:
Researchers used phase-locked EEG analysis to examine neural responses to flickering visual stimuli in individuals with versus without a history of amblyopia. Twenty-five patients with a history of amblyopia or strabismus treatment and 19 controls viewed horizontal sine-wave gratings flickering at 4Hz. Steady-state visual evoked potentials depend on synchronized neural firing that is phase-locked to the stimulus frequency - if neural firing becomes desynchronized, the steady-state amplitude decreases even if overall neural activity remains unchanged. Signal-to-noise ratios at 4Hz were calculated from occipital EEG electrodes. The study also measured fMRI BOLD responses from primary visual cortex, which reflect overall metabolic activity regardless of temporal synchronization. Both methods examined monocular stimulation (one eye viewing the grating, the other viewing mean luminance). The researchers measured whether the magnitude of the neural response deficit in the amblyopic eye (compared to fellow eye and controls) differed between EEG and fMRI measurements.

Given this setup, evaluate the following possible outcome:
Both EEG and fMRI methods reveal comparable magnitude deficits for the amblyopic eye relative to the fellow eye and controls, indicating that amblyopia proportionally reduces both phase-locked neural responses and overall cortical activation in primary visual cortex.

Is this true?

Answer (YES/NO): NO